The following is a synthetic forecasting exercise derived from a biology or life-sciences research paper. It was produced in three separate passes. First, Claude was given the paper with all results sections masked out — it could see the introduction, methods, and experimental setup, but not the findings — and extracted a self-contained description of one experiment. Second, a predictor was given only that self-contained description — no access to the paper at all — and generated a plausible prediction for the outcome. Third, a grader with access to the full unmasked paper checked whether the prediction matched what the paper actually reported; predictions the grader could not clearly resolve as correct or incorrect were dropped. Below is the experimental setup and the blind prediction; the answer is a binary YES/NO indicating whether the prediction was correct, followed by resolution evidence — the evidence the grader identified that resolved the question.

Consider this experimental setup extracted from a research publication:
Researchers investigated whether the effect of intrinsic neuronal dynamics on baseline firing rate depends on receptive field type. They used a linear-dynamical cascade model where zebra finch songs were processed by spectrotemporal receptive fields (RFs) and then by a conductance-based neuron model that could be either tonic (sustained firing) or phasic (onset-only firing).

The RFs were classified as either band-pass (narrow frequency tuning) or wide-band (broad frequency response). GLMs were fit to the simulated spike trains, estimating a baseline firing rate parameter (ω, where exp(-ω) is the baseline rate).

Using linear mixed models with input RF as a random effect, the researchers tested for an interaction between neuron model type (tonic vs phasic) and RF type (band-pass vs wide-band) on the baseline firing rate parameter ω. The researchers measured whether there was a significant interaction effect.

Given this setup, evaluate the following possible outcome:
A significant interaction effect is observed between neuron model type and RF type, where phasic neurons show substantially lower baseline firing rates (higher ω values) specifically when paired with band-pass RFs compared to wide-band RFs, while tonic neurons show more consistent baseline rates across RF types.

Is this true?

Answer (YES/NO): NO